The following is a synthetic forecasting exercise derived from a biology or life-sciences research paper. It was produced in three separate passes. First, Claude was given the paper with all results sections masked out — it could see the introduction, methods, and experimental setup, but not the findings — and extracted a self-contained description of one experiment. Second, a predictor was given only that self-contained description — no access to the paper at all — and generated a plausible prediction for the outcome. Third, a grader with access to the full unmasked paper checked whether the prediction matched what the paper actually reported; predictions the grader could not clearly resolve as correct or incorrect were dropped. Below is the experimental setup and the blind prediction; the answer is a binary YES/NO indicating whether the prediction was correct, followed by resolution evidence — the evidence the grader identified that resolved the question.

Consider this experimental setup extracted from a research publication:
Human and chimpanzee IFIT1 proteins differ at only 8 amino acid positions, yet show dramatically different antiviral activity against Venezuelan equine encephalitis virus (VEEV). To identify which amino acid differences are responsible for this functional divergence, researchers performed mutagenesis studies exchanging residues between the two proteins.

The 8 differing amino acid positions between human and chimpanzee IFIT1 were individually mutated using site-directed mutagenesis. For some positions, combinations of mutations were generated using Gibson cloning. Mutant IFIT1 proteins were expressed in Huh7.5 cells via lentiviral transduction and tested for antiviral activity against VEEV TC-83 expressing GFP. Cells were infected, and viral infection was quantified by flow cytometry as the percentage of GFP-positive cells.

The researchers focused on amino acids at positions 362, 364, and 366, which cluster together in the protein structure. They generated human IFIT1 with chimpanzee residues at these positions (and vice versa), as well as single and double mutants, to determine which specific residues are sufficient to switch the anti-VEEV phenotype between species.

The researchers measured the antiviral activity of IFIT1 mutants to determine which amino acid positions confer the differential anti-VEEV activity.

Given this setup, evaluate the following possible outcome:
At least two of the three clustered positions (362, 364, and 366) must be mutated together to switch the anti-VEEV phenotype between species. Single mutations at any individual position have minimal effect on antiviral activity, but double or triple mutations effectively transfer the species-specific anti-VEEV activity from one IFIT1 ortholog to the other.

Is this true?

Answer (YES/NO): NO